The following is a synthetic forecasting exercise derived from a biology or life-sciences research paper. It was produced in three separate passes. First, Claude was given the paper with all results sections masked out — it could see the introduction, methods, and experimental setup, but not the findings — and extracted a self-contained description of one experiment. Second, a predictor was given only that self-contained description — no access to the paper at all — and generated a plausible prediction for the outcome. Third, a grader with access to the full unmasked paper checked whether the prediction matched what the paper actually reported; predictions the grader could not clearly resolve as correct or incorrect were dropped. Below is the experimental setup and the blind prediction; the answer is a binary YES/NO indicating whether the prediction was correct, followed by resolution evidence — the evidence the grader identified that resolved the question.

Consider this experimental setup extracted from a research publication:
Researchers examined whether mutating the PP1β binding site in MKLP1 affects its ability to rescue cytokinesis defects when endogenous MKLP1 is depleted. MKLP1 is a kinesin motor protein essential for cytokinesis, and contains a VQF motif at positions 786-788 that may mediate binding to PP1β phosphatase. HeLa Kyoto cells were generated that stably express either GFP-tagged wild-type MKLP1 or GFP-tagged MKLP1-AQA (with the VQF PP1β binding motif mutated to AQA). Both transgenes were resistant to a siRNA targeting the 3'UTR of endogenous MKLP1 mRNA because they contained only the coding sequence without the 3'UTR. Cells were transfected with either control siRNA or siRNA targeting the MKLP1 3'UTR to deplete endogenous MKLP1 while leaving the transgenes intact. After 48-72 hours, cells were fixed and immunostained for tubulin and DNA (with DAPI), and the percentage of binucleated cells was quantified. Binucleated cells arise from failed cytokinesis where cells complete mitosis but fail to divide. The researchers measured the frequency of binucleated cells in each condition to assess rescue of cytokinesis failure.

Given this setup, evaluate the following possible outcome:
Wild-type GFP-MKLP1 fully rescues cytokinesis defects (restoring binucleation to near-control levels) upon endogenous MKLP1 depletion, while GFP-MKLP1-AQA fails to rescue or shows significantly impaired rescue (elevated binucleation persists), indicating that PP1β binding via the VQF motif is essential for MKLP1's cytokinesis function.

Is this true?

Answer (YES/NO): YES